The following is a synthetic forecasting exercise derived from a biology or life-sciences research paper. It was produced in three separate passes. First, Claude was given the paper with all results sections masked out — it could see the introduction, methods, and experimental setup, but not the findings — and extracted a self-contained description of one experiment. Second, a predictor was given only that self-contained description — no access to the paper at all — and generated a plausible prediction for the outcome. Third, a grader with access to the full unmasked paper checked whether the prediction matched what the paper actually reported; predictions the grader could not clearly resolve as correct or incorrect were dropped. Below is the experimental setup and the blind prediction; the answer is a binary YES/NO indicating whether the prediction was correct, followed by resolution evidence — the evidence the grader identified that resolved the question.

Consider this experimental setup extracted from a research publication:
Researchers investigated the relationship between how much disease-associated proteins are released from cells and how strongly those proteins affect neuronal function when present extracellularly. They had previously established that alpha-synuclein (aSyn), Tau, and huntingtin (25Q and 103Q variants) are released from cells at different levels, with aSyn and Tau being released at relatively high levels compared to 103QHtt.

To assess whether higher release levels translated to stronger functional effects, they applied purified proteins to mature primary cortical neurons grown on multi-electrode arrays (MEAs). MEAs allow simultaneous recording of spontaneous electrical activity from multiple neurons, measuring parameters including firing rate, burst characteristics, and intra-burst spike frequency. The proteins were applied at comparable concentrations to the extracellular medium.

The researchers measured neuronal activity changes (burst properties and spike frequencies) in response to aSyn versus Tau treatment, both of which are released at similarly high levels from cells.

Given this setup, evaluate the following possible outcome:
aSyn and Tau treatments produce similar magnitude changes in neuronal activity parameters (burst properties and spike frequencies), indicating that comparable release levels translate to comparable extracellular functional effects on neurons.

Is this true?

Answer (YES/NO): NO